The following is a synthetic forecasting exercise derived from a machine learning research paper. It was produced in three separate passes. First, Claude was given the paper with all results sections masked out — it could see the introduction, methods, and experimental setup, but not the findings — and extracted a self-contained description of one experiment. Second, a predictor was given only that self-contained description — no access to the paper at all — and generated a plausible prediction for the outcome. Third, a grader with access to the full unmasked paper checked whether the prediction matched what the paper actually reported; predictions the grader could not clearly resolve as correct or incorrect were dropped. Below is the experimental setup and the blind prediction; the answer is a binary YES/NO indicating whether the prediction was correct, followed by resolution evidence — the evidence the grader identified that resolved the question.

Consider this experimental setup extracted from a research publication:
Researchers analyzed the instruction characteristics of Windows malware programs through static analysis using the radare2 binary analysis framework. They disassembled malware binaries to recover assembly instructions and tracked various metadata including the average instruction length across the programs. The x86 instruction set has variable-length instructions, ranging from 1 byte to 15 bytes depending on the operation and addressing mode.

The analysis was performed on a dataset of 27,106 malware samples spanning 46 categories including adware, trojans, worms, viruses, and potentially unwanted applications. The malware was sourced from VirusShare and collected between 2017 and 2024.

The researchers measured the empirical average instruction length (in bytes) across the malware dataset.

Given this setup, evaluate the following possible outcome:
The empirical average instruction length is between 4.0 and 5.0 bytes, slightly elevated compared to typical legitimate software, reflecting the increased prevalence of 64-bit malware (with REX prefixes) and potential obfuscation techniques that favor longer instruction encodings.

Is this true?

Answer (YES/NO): NO